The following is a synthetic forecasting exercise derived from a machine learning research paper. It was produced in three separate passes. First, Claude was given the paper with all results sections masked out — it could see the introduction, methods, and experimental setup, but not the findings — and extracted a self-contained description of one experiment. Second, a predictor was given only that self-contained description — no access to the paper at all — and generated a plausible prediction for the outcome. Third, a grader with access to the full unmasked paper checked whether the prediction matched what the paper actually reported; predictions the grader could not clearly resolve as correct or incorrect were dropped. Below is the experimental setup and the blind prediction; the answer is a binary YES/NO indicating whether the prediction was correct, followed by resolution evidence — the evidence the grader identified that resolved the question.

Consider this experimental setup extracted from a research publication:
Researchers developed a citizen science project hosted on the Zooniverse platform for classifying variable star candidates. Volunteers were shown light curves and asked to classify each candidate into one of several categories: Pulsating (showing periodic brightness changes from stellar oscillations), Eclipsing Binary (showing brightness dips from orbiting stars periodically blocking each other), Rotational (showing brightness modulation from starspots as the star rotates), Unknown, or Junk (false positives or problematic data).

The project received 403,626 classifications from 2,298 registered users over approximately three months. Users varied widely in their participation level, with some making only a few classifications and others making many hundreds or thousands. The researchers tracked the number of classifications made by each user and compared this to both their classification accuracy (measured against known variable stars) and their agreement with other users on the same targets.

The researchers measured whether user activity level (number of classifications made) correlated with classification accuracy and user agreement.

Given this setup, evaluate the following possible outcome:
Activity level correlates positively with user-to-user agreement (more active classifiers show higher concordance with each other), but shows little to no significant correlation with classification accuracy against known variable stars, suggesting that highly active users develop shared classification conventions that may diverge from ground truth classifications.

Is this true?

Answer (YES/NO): NO